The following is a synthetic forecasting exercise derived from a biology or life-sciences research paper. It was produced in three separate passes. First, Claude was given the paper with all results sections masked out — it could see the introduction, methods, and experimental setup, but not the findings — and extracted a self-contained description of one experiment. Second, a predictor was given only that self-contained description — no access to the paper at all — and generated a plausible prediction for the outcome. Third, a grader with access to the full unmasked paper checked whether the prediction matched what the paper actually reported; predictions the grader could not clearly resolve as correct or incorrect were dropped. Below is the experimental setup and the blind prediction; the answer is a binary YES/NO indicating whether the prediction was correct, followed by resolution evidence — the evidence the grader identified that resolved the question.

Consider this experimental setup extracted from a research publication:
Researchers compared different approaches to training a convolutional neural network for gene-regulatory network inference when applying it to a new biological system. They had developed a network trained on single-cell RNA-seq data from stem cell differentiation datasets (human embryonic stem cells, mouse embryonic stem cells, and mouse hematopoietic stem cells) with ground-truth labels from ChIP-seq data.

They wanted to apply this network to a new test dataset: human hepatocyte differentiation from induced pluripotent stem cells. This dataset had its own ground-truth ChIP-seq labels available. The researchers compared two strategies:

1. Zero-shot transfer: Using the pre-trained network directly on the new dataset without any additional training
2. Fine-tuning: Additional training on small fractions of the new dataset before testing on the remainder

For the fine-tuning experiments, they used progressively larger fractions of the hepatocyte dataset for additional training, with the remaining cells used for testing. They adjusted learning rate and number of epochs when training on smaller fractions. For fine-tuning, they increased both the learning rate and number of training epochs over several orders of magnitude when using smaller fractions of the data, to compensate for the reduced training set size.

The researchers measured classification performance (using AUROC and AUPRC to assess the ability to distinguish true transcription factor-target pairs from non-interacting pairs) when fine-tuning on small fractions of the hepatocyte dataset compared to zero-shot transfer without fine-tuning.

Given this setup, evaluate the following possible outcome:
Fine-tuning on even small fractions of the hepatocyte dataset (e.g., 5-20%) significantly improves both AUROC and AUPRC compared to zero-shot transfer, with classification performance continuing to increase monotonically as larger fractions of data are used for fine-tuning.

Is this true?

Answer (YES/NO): YES